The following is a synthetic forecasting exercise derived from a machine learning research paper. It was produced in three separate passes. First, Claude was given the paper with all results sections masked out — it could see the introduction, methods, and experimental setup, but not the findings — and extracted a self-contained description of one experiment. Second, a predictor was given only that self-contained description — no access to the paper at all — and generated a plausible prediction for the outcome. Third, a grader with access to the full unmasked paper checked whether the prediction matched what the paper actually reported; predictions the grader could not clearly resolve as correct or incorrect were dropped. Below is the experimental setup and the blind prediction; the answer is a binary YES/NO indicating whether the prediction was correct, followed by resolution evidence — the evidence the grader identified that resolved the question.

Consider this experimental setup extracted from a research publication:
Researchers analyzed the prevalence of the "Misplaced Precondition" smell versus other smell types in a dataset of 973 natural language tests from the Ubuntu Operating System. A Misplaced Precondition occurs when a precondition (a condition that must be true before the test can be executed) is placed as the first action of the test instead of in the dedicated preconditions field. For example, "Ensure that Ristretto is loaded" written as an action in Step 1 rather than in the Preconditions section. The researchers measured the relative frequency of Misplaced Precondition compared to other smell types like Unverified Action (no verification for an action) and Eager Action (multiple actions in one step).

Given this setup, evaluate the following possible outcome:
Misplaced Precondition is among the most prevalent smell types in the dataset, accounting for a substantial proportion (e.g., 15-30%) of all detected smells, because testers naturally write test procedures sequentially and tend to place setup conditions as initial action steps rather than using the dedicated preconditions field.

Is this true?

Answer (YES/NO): NO